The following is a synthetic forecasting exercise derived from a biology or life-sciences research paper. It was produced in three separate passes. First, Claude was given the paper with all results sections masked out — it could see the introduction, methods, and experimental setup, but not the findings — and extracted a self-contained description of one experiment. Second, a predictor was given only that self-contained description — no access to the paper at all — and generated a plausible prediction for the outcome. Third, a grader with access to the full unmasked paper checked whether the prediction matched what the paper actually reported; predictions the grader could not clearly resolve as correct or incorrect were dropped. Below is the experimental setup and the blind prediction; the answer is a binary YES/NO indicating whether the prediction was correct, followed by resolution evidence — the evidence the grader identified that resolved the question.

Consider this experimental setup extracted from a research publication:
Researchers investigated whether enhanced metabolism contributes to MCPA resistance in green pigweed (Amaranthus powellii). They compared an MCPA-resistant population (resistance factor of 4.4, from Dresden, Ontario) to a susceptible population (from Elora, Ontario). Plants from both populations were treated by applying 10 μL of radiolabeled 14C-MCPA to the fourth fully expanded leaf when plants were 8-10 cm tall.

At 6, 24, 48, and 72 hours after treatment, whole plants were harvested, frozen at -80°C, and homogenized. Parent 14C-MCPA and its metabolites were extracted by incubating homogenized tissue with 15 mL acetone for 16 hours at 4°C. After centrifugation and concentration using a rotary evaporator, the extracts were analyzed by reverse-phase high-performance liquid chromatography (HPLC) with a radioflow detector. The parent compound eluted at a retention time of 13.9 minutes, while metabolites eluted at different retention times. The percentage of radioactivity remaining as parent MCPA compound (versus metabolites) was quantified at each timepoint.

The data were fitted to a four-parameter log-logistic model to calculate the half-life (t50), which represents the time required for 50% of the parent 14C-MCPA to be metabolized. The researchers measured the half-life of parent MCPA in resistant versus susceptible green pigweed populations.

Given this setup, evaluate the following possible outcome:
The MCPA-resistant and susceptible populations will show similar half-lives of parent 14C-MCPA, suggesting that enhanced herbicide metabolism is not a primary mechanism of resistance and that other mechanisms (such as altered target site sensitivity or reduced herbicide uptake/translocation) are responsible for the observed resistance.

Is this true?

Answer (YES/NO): YES